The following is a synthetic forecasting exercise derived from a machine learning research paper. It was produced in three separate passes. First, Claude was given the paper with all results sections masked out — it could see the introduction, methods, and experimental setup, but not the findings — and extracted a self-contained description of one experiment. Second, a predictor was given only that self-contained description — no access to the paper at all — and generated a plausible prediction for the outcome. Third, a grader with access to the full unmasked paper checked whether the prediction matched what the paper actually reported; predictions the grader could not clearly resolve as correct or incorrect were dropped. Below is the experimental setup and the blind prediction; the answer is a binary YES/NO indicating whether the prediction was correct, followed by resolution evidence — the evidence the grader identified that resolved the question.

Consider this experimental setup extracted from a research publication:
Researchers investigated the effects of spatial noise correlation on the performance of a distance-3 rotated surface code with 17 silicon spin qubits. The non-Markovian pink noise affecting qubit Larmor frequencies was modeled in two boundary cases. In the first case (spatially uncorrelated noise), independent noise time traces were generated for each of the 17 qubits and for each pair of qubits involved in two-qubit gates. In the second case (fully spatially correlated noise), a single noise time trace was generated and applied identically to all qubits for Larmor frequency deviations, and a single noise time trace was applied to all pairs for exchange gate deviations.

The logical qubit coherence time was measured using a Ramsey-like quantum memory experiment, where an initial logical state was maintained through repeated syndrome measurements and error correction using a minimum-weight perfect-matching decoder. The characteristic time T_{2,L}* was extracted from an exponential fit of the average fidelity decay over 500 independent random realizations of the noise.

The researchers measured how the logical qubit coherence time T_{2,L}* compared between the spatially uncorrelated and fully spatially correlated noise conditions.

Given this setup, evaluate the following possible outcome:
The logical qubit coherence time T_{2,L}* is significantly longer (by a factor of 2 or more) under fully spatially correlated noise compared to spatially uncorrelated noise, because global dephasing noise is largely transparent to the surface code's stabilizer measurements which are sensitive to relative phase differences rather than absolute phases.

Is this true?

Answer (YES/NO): NO